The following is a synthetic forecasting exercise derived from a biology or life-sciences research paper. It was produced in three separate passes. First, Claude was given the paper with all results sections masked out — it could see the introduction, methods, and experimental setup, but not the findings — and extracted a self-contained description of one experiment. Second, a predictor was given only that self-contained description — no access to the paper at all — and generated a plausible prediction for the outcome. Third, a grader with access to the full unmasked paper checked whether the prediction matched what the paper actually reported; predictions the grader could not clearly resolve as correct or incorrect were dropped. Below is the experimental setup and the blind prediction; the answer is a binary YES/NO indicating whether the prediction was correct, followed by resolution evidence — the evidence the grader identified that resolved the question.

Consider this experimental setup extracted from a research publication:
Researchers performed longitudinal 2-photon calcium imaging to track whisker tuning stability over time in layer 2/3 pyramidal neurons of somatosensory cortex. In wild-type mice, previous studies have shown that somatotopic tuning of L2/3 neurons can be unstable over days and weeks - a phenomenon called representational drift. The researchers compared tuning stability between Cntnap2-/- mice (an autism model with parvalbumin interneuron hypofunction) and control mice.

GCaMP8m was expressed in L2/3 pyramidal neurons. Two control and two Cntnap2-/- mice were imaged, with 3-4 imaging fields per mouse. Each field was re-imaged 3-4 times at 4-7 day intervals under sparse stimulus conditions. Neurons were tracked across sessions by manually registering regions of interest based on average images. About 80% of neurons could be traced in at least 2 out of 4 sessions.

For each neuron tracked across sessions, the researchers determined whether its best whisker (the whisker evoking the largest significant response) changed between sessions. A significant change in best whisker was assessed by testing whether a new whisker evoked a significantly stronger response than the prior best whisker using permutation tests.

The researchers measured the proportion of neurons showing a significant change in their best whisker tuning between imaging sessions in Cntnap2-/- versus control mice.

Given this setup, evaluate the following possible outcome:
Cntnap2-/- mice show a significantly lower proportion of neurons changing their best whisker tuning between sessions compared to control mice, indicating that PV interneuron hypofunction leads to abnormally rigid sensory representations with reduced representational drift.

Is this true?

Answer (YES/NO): NO